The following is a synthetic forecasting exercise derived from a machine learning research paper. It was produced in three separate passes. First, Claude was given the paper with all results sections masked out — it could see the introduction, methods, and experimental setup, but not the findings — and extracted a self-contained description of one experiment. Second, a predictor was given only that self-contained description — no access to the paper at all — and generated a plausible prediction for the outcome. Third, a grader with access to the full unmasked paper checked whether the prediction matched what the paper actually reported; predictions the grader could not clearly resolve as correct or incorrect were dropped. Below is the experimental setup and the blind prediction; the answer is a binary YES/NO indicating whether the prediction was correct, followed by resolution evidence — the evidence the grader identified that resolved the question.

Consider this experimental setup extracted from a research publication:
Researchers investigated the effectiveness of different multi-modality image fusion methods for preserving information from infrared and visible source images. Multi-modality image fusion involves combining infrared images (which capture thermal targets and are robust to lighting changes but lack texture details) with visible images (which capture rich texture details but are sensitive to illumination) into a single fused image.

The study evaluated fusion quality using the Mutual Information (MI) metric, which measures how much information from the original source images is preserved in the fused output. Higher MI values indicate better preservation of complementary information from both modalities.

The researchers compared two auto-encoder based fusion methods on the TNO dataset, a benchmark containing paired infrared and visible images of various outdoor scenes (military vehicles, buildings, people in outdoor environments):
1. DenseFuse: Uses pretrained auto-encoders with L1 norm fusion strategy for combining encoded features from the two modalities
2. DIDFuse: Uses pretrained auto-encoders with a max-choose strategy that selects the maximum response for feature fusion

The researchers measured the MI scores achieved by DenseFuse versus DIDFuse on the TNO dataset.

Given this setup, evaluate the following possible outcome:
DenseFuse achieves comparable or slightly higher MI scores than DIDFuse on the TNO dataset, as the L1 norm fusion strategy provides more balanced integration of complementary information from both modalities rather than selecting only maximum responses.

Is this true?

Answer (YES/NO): NO